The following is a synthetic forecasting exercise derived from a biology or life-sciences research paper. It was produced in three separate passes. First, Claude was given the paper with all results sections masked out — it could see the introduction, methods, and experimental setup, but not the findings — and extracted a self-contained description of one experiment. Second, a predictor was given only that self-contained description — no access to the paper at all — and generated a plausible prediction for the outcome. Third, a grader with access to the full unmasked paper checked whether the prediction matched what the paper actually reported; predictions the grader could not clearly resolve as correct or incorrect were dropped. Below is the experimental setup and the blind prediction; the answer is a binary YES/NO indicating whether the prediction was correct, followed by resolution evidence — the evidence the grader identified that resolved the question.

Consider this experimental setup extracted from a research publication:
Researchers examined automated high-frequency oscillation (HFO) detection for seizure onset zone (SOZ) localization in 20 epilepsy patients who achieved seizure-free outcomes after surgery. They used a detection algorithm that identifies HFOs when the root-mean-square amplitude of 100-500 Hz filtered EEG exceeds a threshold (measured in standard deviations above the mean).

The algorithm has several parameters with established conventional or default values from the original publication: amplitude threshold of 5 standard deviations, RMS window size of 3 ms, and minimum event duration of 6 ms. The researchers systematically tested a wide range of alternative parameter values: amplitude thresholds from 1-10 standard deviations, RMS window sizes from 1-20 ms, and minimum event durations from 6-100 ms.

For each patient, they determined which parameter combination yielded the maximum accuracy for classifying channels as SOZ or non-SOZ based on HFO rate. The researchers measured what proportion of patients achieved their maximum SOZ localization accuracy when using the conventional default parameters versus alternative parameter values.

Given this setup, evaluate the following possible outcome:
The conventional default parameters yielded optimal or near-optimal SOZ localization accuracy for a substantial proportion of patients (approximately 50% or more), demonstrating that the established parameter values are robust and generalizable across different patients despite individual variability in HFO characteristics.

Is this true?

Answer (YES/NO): NO